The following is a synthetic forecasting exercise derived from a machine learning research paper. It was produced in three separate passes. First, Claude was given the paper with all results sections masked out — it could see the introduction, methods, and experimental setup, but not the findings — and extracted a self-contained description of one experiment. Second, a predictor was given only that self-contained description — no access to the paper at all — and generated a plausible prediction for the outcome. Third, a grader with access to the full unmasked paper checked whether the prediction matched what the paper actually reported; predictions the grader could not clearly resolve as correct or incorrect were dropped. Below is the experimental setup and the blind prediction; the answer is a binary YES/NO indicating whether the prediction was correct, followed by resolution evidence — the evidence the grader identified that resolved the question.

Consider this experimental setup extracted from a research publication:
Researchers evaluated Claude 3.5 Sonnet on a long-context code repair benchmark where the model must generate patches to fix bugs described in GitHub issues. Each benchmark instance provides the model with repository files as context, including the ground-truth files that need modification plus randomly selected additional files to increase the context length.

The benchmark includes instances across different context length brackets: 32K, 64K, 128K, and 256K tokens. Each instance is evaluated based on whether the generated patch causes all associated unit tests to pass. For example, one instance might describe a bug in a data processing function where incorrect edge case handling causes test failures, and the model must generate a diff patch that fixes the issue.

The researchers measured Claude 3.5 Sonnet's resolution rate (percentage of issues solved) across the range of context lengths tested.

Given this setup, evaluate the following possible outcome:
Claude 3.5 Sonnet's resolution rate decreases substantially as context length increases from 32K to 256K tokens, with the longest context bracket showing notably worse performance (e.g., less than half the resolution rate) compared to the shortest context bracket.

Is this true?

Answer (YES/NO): YES